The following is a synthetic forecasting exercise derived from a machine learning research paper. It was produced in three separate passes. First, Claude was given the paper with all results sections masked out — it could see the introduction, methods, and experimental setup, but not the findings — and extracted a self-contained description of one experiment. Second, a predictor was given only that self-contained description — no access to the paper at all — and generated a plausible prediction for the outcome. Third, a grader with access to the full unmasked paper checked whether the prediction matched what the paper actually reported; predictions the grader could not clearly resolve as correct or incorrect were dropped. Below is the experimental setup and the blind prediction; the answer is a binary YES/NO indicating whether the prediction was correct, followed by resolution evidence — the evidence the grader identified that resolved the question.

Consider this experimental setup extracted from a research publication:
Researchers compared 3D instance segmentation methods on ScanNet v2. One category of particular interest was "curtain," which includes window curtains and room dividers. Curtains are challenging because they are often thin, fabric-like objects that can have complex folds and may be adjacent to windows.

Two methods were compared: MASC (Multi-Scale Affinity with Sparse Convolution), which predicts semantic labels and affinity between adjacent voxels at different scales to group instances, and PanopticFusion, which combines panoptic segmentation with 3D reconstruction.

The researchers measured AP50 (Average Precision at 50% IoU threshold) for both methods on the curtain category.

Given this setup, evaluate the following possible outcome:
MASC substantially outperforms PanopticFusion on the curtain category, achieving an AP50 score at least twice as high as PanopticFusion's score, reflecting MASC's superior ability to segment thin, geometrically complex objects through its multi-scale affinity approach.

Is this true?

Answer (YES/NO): NO